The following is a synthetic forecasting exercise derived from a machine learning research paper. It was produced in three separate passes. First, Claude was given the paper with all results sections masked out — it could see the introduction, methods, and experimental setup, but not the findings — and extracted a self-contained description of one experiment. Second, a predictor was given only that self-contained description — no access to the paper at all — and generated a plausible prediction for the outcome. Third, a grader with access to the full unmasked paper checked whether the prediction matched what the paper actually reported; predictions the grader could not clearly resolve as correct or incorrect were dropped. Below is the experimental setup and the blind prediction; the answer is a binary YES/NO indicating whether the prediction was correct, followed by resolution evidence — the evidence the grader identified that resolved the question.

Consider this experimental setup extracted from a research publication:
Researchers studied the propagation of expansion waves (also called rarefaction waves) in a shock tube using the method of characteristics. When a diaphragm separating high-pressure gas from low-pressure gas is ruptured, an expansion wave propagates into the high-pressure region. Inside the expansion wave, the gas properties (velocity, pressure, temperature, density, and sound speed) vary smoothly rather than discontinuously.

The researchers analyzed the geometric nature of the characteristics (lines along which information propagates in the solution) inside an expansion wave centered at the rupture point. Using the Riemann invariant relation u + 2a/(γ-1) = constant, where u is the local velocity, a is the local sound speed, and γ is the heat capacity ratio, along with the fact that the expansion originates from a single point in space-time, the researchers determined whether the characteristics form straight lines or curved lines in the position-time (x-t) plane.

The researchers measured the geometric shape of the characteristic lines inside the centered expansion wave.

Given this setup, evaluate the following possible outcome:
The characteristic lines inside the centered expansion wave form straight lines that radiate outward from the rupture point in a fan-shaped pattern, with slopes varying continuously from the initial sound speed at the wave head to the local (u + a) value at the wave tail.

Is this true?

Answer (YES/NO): NO